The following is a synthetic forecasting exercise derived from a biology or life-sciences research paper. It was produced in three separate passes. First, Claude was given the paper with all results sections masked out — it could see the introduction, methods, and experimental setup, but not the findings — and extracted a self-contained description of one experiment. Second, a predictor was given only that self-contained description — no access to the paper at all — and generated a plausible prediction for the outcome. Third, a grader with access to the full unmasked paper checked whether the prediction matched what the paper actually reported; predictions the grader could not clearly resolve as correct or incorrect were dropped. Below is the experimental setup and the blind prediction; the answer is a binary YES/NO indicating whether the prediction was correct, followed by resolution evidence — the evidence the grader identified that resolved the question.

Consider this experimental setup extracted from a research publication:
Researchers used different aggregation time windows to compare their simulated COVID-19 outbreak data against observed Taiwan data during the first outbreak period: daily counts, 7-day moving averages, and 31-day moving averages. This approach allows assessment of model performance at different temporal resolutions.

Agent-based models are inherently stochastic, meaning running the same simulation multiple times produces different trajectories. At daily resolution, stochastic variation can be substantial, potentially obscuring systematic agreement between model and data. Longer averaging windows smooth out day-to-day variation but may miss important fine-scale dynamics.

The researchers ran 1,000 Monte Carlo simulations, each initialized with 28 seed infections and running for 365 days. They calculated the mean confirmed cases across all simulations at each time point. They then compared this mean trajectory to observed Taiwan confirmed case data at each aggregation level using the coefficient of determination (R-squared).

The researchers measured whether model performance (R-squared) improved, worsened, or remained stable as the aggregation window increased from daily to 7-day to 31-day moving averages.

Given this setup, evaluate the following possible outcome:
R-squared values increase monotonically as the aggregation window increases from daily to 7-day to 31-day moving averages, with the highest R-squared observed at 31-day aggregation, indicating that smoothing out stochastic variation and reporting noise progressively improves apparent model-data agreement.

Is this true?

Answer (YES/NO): NO